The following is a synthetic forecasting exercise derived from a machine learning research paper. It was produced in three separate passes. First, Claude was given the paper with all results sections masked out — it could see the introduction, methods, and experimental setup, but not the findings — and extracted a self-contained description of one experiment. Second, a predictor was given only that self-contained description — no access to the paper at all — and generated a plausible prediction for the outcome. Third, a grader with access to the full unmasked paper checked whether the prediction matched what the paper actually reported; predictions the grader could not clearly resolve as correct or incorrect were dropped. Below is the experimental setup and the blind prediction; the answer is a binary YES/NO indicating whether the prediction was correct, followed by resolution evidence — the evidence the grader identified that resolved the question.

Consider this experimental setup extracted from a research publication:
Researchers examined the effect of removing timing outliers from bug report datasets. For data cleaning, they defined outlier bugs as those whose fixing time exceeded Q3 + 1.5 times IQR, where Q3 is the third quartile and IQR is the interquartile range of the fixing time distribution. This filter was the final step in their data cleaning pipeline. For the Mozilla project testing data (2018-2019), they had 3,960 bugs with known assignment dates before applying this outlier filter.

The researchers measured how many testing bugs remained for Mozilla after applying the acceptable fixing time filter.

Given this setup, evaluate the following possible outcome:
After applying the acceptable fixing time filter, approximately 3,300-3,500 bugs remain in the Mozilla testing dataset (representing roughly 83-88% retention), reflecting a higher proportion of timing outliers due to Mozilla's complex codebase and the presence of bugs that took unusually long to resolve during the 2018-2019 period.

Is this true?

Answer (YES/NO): NO